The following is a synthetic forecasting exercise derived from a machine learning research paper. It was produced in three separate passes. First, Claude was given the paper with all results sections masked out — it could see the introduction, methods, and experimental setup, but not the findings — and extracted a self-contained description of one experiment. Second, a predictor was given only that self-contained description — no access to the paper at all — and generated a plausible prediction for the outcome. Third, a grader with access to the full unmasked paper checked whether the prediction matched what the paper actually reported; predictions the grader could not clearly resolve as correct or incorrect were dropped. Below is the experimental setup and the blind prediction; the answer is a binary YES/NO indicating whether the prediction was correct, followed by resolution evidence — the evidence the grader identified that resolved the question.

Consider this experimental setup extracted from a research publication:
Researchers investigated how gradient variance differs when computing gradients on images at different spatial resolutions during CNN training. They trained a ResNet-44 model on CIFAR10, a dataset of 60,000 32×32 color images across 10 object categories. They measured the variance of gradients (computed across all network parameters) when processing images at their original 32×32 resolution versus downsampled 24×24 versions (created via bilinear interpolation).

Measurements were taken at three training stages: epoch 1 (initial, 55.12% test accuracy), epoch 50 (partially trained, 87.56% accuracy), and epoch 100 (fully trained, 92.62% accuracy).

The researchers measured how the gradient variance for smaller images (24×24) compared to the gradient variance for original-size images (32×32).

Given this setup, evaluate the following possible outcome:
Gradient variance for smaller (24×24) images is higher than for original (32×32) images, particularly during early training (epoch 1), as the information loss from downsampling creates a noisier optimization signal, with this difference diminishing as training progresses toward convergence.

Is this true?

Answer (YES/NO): NO